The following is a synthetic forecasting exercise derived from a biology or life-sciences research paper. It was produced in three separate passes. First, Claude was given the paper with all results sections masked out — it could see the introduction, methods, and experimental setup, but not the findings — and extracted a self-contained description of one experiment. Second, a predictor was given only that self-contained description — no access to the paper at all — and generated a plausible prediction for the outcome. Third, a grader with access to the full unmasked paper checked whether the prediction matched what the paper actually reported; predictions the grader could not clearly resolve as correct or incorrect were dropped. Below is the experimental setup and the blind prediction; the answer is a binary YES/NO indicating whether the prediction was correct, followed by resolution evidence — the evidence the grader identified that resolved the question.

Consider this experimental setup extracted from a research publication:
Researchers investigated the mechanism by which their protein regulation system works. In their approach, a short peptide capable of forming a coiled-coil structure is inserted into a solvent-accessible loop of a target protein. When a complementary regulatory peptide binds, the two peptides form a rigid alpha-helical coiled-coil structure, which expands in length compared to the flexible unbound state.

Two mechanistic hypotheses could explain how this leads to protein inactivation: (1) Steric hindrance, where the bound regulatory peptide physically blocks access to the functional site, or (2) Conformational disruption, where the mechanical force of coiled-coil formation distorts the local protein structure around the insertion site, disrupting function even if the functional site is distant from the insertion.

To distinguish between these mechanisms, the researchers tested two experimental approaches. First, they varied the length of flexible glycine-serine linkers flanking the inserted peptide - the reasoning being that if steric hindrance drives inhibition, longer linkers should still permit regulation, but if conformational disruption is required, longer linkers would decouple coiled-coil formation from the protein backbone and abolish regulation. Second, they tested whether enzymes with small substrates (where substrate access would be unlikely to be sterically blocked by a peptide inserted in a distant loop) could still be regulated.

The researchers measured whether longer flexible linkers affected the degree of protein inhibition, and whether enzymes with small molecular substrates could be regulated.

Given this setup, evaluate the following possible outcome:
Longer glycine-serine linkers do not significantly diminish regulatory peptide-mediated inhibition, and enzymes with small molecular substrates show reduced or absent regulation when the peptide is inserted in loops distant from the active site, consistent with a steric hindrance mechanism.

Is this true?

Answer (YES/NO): NO